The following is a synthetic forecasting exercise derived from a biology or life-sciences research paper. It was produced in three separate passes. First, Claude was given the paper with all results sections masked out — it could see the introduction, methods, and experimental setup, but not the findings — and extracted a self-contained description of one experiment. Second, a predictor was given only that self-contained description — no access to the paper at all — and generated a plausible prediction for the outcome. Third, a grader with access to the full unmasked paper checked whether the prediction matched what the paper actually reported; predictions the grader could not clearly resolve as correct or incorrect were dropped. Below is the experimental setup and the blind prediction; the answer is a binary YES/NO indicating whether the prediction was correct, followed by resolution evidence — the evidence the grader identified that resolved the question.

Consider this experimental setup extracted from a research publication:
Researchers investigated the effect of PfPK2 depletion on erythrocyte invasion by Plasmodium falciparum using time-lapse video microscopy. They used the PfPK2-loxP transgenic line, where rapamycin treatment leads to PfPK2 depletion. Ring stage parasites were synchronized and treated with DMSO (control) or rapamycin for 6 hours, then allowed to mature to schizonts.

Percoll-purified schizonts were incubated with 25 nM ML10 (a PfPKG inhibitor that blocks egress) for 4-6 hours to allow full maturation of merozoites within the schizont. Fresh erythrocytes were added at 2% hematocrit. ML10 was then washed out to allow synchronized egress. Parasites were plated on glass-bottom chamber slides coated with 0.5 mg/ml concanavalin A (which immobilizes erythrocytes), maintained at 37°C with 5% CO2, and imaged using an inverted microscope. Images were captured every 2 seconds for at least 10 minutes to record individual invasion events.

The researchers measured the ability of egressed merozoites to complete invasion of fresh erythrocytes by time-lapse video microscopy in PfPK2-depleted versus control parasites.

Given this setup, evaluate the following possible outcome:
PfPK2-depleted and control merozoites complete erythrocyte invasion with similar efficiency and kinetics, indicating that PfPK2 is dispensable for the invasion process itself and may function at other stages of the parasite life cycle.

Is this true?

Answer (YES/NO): NO